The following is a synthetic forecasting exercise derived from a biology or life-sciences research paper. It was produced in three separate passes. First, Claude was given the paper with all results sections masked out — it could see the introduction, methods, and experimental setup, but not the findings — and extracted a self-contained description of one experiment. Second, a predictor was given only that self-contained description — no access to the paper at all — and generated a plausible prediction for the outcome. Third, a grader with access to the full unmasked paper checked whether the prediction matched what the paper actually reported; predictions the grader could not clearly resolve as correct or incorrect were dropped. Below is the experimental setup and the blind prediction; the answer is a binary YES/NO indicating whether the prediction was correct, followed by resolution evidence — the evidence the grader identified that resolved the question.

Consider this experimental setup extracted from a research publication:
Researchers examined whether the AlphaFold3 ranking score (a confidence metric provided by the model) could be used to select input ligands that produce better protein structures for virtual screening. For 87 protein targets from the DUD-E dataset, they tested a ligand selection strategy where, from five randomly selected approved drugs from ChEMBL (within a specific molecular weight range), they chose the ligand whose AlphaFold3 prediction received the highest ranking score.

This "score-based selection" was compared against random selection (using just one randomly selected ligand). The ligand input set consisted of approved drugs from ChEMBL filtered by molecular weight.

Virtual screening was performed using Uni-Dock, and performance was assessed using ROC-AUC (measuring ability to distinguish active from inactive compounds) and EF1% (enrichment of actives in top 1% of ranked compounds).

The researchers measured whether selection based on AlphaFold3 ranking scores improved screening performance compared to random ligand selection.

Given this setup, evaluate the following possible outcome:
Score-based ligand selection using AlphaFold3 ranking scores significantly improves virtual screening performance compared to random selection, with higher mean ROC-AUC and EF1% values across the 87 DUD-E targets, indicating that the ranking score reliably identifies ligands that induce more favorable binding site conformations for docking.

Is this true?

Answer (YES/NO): YES